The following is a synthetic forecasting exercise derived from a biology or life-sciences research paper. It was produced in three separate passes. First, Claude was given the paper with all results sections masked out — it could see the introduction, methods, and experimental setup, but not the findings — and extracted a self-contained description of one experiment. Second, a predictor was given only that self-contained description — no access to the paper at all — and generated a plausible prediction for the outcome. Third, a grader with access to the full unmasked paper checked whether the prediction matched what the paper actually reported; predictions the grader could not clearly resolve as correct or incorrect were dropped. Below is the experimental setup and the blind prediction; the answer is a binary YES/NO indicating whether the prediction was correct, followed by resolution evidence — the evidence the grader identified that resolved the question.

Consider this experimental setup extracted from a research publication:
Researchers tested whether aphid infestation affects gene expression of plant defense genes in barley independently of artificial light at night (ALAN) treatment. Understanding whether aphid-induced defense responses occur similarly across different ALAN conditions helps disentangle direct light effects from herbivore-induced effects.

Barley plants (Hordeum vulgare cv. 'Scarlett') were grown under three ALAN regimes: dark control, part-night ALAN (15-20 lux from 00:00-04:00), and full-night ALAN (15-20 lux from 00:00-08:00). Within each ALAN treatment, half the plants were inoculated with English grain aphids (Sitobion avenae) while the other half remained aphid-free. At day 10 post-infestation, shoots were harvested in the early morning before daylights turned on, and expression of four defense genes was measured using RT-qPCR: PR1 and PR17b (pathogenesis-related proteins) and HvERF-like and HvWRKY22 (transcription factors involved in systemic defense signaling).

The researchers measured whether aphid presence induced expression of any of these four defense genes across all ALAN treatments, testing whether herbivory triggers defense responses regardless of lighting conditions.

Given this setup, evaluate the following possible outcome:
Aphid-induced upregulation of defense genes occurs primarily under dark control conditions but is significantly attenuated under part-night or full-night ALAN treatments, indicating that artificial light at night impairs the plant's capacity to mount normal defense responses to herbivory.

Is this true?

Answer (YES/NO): NO